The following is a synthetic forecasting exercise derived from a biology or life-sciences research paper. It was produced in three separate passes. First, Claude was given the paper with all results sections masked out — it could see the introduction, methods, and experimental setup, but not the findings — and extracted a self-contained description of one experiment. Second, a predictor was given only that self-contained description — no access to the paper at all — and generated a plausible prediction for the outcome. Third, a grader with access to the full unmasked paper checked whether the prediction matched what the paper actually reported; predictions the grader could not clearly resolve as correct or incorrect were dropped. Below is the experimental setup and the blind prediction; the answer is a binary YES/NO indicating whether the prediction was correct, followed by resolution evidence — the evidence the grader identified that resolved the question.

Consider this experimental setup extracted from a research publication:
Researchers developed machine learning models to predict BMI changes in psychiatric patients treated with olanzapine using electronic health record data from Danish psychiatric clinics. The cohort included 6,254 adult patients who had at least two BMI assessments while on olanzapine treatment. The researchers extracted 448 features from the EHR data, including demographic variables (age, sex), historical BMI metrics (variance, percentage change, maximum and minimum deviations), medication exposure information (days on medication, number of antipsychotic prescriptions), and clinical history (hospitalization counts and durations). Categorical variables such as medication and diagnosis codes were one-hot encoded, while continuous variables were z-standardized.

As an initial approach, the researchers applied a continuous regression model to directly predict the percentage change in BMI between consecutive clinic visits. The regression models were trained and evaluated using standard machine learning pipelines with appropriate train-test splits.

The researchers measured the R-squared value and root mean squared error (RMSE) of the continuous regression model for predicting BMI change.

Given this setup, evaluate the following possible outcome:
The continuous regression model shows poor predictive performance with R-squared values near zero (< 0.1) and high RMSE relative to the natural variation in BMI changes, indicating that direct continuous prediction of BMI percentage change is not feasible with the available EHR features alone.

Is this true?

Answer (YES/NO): YES